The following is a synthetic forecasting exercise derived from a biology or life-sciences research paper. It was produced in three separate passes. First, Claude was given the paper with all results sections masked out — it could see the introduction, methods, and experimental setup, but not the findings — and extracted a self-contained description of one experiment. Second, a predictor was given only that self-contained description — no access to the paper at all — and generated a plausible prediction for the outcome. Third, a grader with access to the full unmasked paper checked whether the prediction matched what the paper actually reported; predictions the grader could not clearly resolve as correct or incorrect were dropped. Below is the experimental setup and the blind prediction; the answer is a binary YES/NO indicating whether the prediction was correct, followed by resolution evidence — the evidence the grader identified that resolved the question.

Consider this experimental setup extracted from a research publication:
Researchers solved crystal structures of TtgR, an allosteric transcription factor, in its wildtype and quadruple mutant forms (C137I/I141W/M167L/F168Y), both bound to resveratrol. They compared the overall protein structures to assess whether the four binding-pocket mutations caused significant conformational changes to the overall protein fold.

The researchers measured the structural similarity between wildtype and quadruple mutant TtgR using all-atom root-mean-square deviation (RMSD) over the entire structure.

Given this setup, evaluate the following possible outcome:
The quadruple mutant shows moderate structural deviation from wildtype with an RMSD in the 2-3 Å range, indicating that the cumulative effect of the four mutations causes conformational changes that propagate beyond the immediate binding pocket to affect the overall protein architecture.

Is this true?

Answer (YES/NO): NO